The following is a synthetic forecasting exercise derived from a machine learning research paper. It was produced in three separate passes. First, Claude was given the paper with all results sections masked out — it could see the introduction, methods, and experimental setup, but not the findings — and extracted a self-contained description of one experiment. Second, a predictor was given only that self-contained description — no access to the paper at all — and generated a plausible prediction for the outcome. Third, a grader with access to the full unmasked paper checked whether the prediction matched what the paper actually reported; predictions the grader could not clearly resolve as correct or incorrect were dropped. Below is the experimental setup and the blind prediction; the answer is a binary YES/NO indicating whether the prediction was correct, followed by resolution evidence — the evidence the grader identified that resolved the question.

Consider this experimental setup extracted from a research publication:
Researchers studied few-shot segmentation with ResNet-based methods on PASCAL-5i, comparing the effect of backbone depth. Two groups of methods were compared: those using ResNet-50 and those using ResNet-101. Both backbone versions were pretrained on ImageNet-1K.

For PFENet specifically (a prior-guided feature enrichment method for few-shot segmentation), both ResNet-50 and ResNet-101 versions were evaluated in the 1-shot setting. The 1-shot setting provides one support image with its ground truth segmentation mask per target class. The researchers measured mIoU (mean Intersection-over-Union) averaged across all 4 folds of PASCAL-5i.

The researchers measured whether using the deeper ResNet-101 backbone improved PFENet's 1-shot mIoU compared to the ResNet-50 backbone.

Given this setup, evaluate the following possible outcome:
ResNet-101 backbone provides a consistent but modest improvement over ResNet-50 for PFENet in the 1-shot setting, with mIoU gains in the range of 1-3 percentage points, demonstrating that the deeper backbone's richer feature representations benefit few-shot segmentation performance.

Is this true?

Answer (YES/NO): NO